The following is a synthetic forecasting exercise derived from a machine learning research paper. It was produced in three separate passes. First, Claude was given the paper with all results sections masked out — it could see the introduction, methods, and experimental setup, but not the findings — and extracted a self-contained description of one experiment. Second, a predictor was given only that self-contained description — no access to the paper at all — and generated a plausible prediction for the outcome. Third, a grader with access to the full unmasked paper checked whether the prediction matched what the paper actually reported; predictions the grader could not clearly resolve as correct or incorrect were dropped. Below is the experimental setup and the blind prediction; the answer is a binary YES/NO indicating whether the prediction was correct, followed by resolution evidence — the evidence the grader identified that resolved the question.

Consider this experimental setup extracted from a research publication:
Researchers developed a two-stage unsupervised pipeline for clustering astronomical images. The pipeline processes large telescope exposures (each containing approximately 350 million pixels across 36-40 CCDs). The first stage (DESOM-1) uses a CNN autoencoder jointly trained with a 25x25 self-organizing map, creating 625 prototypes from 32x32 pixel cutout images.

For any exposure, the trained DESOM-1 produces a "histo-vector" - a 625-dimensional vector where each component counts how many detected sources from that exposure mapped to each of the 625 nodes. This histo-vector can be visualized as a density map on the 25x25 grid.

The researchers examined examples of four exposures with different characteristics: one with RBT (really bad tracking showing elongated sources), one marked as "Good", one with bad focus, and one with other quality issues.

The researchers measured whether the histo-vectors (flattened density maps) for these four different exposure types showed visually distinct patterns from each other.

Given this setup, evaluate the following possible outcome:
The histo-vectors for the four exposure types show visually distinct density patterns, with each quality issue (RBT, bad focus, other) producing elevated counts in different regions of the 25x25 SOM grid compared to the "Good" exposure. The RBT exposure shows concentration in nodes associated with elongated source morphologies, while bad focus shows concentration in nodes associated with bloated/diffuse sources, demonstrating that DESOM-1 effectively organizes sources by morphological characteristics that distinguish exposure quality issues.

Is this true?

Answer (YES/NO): NO